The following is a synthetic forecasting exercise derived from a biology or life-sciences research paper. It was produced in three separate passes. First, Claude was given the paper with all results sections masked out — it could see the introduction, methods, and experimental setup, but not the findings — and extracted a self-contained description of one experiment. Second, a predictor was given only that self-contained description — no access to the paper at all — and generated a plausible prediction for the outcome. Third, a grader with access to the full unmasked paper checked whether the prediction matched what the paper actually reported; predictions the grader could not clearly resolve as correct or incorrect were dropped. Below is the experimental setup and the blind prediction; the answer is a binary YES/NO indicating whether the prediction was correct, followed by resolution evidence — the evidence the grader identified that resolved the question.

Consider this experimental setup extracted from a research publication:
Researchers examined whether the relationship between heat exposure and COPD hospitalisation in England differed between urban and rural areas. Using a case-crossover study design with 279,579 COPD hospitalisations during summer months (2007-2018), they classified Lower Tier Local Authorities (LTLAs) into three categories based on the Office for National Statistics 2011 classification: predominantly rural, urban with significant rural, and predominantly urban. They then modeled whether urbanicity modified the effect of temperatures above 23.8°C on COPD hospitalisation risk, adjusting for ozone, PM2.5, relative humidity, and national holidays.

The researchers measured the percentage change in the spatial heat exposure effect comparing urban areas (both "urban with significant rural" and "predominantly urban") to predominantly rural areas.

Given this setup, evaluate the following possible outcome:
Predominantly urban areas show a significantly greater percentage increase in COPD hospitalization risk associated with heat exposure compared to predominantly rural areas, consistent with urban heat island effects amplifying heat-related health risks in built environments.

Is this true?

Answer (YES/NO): NO